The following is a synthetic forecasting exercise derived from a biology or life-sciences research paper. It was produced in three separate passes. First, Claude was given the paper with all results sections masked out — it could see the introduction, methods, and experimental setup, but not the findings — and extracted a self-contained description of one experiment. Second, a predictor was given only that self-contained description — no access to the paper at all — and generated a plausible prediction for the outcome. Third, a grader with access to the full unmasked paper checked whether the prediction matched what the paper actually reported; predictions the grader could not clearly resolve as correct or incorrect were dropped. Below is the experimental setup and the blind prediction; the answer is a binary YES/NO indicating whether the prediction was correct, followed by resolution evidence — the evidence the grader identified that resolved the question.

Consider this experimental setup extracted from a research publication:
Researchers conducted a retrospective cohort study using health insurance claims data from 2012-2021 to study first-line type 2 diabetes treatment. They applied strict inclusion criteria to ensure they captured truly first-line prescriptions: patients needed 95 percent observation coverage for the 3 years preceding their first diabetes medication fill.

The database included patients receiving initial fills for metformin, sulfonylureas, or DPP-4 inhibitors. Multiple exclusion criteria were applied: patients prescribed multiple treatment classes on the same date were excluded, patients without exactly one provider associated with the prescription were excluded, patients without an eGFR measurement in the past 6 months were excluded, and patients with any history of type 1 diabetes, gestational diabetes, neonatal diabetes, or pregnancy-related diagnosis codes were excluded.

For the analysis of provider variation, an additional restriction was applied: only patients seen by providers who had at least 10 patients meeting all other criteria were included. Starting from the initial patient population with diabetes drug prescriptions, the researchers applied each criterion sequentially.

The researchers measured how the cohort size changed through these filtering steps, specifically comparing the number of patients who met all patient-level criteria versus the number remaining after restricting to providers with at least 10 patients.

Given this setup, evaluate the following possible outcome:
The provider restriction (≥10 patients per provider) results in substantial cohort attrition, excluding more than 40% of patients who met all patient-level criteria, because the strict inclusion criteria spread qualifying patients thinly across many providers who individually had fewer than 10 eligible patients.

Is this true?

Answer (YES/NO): YES